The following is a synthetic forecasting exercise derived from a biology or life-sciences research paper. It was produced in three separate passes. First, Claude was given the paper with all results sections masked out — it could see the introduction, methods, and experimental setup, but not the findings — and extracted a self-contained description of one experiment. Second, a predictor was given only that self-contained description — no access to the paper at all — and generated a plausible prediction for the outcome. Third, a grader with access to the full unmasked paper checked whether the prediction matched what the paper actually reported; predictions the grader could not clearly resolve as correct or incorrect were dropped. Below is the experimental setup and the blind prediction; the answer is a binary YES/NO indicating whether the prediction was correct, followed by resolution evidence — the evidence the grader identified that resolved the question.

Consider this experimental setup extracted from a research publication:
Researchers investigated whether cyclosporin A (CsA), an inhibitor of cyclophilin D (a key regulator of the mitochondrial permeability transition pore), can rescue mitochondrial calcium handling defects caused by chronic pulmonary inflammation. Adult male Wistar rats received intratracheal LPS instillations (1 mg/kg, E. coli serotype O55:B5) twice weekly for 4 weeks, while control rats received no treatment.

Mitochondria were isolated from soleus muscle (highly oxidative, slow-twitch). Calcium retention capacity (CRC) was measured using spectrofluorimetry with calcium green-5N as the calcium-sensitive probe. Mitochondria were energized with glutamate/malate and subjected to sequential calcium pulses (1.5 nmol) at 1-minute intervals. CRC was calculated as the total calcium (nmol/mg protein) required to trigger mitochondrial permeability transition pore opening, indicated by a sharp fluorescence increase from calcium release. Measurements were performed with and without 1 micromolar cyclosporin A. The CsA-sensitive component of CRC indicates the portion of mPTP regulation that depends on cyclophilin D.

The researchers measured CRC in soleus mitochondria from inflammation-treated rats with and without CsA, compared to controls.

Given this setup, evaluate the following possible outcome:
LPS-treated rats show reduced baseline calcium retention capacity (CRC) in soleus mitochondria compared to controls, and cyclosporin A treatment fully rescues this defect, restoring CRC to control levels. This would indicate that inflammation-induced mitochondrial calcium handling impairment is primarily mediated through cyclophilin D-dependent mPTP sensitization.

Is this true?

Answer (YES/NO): YES